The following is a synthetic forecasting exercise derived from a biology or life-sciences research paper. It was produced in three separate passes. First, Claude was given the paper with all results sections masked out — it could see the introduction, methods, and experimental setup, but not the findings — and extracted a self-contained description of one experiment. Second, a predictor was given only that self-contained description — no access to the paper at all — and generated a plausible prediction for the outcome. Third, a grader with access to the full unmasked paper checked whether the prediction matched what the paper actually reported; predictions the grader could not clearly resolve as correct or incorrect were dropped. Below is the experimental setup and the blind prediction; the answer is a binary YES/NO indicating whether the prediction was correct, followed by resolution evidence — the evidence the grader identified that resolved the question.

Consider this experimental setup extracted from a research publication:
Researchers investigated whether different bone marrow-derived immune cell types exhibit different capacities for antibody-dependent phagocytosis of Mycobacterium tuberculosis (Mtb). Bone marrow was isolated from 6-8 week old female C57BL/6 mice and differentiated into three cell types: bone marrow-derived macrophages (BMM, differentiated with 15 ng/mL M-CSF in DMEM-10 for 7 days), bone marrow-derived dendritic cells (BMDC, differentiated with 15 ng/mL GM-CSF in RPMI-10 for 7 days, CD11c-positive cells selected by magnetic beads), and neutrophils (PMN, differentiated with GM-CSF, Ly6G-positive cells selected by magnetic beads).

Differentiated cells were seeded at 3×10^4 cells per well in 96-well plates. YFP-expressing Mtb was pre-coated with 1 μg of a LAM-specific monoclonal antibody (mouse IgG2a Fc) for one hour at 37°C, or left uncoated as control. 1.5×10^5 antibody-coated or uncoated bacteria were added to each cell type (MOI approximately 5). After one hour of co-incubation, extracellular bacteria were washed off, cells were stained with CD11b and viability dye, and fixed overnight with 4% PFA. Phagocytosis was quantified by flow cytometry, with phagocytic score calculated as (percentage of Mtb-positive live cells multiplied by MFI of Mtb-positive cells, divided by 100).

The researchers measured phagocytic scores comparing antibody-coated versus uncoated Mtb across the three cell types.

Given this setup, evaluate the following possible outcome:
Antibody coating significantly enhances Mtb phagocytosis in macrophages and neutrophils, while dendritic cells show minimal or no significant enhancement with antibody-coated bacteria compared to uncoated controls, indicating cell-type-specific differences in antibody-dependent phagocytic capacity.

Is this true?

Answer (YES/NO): NO